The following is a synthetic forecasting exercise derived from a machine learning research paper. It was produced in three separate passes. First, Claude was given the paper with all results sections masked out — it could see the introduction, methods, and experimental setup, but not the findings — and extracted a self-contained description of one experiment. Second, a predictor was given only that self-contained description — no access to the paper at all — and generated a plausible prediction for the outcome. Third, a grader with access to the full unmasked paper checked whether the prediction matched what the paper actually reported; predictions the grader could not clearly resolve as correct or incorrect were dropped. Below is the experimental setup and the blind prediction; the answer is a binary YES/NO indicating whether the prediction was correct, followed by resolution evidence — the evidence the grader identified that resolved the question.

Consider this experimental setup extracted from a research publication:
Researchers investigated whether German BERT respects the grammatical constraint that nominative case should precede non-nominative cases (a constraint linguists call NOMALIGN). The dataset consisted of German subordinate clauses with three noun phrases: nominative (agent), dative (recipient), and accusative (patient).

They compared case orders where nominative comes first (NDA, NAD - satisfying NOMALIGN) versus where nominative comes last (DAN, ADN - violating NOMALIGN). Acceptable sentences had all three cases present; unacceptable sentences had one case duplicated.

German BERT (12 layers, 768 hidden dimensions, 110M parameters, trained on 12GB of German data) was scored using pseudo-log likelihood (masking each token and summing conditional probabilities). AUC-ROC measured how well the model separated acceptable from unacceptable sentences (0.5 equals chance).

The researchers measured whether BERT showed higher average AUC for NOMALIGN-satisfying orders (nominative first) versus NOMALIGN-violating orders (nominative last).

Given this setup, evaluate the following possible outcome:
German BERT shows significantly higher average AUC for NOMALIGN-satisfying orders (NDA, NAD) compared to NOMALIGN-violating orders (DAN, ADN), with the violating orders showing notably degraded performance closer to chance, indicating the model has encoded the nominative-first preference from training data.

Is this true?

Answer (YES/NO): NO